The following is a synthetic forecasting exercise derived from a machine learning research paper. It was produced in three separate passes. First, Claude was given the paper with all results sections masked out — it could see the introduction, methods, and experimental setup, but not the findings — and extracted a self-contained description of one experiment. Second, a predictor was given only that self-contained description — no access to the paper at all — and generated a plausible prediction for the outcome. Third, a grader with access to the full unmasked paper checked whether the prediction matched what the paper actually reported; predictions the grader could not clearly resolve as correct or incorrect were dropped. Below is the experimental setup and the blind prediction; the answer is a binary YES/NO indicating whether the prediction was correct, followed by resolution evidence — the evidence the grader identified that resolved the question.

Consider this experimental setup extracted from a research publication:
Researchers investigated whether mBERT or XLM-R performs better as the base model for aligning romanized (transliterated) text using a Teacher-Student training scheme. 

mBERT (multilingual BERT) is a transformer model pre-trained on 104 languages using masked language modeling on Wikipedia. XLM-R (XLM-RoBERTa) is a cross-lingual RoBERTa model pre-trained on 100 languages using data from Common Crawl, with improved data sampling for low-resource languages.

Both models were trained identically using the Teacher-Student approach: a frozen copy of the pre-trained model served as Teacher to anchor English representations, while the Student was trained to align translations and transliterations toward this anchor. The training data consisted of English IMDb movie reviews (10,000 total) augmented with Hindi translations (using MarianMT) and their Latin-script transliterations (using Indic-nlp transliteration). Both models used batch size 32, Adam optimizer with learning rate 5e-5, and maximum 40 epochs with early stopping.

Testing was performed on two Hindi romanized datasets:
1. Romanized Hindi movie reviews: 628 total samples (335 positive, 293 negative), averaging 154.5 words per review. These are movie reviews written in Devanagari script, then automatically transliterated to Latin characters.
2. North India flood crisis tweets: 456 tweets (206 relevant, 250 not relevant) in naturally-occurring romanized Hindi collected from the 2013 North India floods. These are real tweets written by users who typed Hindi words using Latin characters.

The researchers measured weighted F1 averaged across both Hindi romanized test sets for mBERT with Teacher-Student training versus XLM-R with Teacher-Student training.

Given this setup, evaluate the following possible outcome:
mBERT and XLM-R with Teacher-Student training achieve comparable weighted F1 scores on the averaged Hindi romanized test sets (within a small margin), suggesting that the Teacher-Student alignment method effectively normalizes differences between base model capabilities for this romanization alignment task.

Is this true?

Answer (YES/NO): NO